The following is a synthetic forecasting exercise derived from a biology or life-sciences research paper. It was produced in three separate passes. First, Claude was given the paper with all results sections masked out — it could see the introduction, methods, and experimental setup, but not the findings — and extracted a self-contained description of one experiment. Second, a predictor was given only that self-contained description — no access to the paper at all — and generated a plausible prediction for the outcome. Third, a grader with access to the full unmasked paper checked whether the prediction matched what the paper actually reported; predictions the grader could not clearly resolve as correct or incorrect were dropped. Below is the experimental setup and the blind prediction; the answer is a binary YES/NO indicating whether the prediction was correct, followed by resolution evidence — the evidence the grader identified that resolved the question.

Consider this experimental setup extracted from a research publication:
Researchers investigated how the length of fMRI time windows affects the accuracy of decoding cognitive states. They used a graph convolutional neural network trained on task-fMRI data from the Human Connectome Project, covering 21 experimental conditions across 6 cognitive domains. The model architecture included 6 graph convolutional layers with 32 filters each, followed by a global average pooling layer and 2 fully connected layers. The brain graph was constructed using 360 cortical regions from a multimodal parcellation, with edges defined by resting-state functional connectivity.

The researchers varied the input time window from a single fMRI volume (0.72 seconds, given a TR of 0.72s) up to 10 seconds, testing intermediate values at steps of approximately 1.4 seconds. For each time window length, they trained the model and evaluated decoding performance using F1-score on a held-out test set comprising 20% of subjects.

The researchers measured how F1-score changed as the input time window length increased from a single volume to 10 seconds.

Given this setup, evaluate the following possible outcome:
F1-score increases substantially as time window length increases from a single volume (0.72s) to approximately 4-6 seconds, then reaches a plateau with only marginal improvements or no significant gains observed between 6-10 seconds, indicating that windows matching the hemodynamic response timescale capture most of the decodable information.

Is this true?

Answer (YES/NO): NO